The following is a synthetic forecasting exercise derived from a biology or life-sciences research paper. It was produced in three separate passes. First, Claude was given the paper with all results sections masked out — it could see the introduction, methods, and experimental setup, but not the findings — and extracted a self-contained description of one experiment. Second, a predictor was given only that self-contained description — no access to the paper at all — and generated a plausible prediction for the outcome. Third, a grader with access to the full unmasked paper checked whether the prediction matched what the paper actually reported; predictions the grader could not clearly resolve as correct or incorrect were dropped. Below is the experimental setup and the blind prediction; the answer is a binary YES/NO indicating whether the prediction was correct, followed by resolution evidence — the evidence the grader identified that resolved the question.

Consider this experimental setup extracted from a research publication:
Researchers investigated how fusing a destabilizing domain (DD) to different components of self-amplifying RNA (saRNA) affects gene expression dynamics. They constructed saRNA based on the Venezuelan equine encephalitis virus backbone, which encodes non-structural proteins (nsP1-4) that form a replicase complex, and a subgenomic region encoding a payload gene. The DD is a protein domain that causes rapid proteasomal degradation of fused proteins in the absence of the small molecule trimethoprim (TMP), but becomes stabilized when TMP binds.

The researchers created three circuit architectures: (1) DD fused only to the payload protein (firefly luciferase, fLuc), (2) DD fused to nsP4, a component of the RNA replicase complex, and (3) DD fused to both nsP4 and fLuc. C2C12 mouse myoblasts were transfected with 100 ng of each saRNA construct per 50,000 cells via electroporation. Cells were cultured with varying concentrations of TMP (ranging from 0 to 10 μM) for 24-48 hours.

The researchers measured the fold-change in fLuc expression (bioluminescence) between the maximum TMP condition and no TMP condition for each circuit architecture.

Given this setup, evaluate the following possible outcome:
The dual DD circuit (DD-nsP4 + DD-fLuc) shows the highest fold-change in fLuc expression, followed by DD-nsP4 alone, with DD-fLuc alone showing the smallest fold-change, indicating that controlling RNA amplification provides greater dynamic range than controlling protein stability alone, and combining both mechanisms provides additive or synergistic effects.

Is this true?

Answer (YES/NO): NO